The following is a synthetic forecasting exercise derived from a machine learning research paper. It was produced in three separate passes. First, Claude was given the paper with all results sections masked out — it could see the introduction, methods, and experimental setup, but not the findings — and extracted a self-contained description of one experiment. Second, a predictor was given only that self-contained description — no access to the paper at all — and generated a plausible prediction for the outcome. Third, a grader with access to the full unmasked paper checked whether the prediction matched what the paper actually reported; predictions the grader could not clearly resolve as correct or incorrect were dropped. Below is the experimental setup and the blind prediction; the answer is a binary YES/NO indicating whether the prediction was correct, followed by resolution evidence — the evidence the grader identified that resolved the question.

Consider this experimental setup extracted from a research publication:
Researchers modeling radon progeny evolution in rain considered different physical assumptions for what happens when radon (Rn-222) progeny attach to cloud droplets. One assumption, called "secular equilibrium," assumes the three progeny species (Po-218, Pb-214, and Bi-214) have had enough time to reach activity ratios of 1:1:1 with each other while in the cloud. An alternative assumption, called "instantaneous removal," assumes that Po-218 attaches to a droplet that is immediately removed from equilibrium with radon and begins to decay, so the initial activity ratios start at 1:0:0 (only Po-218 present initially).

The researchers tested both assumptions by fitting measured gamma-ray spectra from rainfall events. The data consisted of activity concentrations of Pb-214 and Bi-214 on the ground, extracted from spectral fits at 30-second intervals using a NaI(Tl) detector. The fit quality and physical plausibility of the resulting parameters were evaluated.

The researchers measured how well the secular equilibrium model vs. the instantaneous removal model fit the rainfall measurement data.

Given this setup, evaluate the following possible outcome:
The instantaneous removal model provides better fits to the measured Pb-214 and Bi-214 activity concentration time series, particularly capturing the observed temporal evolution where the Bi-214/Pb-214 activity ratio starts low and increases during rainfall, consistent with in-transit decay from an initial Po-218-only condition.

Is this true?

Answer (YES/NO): YES